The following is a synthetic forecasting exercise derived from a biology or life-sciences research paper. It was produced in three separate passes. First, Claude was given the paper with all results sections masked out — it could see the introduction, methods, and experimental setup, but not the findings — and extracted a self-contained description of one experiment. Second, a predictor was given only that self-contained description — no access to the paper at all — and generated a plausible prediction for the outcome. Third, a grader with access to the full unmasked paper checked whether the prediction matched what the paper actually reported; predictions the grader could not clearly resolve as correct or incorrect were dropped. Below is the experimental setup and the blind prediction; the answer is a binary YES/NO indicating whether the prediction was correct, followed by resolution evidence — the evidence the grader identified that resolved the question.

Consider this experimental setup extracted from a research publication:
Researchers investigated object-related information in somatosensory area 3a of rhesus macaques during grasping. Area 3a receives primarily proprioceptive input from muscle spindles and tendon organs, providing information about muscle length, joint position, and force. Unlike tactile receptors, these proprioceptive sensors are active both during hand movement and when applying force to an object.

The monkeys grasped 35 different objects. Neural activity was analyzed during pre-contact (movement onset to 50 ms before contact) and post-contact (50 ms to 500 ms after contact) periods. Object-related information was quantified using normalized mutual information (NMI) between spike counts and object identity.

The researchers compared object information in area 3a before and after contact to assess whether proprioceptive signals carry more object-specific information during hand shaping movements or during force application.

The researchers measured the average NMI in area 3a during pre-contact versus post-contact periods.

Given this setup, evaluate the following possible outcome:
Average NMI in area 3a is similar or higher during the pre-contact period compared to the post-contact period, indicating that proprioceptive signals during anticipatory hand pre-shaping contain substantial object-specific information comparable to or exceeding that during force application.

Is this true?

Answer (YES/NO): YES